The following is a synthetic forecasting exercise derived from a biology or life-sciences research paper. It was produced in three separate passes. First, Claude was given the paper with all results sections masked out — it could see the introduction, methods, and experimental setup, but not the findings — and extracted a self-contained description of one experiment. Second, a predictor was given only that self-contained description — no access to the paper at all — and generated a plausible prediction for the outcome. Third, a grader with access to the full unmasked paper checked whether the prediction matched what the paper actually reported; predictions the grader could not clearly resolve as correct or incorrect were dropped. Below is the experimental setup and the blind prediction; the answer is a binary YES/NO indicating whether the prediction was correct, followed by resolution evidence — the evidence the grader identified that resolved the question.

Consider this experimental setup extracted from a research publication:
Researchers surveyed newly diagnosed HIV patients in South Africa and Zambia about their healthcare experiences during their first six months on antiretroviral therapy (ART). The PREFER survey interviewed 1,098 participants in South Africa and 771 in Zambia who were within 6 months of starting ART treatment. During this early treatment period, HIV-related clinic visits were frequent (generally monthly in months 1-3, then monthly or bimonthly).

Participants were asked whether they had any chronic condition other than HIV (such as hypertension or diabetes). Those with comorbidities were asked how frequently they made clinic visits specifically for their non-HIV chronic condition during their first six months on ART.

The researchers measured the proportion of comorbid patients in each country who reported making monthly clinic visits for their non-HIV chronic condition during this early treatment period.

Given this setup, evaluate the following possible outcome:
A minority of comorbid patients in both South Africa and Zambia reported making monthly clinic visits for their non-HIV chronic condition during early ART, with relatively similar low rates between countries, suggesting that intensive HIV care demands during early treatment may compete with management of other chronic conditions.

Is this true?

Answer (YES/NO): NO